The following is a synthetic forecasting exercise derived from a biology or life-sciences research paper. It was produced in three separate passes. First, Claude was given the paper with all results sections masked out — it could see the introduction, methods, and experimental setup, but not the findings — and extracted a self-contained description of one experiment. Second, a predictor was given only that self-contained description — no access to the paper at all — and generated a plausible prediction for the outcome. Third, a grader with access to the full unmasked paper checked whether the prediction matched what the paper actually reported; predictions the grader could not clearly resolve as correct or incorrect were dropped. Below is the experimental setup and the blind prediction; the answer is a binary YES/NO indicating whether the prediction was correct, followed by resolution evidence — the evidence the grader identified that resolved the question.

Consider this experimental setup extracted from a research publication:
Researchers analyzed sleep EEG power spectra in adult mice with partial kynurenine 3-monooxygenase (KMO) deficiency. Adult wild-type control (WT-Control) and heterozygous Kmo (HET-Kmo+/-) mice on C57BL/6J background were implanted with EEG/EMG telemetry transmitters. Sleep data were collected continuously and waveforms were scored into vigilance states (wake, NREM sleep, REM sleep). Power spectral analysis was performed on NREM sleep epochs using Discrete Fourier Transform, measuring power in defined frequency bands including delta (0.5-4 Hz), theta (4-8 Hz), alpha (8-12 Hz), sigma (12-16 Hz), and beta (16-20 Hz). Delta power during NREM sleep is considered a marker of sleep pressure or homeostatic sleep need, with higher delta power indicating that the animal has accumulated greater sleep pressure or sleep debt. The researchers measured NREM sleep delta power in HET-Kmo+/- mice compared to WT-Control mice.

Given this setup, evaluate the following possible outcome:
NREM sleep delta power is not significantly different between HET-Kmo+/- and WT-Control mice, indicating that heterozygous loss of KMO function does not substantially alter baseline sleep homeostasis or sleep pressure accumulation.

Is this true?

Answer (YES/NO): NO